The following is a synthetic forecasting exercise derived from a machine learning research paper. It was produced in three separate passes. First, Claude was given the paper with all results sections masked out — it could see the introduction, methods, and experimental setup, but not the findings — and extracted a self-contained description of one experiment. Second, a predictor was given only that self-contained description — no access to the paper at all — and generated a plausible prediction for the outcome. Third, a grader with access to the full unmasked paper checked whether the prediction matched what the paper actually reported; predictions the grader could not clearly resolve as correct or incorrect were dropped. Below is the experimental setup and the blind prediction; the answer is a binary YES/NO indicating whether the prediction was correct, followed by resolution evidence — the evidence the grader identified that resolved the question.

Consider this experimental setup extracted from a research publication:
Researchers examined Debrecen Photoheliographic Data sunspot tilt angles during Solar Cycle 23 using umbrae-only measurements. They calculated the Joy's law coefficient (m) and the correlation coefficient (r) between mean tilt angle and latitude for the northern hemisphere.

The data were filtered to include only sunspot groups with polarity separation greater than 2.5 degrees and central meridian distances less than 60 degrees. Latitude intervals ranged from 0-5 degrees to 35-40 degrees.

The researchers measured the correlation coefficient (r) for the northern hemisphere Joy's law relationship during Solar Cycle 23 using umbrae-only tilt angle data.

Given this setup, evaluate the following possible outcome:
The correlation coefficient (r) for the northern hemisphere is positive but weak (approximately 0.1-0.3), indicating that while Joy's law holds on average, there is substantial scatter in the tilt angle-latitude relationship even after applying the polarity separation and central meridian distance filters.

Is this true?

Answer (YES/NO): NO